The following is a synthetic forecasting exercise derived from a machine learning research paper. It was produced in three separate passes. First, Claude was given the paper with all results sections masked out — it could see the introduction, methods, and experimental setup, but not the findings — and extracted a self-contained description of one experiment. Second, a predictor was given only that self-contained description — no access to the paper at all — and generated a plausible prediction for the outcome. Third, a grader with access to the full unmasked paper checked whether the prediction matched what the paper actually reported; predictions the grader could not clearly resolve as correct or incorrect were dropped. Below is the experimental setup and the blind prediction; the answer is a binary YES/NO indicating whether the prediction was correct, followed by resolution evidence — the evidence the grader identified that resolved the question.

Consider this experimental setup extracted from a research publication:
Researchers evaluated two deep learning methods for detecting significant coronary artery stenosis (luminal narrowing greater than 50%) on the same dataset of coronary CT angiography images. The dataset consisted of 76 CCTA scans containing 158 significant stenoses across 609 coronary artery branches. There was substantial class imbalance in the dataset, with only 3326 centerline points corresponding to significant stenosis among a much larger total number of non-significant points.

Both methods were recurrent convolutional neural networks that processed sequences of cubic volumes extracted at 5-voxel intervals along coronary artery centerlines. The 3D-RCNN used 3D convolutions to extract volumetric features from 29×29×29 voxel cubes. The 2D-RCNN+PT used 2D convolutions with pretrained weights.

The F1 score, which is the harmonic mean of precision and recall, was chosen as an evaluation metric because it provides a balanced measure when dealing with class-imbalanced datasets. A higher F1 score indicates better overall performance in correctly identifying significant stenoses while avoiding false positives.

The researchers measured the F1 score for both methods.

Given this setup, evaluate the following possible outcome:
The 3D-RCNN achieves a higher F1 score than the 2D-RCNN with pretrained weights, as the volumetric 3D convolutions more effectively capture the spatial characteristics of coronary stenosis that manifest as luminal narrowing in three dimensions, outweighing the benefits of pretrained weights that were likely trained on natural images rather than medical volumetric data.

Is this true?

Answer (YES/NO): NO